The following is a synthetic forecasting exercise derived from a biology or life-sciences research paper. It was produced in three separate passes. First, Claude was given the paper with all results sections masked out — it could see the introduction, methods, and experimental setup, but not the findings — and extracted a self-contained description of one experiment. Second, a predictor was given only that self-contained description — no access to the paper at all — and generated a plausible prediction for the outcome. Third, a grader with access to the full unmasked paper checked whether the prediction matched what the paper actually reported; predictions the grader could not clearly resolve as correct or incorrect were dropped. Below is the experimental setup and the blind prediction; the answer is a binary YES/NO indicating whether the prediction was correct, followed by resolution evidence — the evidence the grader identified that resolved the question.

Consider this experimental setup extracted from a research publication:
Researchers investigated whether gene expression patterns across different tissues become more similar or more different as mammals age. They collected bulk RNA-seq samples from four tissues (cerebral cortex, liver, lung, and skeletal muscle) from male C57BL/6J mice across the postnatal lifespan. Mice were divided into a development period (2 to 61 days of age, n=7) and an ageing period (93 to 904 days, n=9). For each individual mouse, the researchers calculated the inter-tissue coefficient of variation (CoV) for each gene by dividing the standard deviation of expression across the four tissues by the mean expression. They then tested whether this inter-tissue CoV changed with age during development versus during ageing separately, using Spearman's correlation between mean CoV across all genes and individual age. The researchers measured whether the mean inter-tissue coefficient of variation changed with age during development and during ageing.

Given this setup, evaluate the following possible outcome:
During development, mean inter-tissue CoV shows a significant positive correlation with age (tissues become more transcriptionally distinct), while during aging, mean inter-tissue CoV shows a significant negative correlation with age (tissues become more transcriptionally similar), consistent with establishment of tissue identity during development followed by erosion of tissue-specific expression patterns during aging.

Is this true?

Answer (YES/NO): NO